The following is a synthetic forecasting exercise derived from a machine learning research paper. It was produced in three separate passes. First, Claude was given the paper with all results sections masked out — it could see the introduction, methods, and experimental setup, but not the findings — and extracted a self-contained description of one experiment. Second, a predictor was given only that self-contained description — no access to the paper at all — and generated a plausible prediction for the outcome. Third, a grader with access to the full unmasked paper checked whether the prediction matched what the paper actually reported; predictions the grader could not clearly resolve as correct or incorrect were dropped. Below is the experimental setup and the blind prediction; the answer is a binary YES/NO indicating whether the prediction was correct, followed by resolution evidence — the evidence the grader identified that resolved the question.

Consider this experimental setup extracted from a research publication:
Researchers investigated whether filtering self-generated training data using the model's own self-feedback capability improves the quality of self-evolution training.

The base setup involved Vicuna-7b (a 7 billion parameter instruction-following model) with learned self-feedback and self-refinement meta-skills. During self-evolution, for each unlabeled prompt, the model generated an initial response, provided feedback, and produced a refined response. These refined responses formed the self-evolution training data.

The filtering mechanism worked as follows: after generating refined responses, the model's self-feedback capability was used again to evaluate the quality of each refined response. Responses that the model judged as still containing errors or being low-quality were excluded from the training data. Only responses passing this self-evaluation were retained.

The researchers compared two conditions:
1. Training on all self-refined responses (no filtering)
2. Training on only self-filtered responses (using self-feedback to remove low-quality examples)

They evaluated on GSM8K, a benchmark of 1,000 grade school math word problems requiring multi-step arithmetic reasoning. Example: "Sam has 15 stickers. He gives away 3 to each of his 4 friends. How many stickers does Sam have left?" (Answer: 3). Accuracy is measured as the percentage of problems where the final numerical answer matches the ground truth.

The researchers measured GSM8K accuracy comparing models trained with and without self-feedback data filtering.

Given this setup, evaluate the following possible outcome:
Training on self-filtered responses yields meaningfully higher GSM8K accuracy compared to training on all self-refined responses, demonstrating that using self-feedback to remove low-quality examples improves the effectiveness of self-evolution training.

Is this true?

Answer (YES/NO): NO